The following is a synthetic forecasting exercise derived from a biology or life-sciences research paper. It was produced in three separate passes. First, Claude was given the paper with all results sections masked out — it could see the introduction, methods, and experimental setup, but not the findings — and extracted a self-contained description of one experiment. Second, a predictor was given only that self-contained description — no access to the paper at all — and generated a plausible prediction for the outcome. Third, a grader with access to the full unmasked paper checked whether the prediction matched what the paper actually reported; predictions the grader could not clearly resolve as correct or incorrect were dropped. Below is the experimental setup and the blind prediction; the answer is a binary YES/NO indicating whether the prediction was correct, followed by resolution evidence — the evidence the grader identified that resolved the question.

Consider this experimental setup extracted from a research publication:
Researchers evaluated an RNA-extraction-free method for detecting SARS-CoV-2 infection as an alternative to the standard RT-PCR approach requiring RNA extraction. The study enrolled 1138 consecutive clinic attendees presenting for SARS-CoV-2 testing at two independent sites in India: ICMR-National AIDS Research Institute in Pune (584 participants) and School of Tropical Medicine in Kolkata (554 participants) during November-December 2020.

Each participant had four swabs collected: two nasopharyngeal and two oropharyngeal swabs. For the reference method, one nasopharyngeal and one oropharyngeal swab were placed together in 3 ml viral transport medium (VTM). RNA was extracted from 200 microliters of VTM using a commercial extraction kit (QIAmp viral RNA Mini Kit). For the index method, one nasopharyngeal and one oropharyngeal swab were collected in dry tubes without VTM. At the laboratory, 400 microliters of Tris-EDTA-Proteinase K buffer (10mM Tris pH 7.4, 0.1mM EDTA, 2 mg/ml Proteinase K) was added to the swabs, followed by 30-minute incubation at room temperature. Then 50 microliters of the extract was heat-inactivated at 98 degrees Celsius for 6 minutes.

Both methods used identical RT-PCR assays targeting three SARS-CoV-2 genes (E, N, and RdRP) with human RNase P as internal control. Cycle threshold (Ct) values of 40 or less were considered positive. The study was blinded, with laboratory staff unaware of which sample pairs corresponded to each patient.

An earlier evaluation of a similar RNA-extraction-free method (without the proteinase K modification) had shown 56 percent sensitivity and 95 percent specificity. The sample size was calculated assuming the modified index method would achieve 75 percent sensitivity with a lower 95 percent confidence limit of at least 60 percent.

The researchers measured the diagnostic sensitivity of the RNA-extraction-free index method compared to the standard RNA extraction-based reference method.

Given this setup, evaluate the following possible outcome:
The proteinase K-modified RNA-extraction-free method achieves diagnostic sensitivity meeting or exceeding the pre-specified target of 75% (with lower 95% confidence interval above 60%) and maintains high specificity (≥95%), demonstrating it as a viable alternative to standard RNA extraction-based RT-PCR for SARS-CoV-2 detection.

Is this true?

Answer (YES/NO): NO